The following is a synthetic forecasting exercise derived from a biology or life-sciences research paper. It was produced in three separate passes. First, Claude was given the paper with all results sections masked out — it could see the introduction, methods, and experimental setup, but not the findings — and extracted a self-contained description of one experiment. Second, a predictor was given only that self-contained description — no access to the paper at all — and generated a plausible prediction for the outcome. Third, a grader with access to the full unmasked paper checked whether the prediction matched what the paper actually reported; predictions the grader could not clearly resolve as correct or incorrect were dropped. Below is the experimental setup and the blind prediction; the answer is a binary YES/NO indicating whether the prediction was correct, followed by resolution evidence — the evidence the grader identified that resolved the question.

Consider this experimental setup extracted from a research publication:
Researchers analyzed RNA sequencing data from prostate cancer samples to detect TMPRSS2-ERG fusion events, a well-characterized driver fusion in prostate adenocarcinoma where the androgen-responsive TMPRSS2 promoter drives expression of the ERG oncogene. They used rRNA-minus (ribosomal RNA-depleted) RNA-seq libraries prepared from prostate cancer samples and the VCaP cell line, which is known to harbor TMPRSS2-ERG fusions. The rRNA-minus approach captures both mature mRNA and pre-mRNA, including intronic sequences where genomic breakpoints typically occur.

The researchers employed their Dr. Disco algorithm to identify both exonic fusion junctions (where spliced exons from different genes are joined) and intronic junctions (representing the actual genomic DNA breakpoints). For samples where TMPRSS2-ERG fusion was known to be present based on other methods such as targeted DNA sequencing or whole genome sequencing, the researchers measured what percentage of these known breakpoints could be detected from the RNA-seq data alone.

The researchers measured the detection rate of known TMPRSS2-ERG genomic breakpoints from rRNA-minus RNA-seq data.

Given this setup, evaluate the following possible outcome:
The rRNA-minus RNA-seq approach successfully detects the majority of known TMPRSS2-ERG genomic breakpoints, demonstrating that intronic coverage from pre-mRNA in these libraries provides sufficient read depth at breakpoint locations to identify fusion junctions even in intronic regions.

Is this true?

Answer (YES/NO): YES